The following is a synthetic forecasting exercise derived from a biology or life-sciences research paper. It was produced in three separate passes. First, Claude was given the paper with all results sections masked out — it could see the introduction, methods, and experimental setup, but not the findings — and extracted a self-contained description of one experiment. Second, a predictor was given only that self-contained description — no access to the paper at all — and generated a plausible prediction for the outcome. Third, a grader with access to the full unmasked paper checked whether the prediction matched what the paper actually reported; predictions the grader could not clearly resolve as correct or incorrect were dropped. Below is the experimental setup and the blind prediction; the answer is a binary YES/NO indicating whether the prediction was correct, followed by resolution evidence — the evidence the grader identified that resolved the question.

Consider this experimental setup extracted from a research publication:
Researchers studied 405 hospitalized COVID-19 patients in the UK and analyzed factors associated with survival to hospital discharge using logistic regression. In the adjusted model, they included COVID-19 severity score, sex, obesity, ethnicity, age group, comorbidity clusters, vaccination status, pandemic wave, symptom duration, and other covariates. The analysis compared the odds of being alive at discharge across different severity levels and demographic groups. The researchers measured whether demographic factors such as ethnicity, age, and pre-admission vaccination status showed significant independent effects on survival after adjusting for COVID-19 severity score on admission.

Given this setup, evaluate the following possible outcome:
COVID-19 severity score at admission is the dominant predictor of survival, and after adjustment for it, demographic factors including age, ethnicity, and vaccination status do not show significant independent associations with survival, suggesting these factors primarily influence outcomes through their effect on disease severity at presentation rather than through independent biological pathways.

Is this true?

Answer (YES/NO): NO